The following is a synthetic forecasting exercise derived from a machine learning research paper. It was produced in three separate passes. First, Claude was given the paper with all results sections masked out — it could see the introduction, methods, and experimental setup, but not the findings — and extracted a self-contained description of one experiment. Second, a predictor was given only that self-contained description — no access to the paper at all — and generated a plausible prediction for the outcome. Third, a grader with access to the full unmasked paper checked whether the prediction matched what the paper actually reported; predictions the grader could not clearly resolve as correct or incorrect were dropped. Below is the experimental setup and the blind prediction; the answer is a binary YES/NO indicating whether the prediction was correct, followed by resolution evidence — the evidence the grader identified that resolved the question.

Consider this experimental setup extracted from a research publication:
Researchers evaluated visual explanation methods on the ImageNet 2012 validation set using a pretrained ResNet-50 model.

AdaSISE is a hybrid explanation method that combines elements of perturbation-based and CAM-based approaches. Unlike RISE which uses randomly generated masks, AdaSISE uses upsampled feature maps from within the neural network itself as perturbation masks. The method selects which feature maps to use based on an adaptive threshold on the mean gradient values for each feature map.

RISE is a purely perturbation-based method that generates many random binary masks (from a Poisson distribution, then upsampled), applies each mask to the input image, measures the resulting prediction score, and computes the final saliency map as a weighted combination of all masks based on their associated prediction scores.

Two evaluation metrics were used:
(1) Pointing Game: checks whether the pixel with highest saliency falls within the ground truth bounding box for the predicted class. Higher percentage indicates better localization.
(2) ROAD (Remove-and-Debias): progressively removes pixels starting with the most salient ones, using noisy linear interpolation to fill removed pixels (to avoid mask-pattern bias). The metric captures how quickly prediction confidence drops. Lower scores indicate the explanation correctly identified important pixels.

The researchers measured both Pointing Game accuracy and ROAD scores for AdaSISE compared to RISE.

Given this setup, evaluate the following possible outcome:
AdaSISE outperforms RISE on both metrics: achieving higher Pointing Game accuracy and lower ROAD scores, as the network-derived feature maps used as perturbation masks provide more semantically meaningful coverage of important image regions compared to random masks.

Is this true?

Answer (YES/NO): YES